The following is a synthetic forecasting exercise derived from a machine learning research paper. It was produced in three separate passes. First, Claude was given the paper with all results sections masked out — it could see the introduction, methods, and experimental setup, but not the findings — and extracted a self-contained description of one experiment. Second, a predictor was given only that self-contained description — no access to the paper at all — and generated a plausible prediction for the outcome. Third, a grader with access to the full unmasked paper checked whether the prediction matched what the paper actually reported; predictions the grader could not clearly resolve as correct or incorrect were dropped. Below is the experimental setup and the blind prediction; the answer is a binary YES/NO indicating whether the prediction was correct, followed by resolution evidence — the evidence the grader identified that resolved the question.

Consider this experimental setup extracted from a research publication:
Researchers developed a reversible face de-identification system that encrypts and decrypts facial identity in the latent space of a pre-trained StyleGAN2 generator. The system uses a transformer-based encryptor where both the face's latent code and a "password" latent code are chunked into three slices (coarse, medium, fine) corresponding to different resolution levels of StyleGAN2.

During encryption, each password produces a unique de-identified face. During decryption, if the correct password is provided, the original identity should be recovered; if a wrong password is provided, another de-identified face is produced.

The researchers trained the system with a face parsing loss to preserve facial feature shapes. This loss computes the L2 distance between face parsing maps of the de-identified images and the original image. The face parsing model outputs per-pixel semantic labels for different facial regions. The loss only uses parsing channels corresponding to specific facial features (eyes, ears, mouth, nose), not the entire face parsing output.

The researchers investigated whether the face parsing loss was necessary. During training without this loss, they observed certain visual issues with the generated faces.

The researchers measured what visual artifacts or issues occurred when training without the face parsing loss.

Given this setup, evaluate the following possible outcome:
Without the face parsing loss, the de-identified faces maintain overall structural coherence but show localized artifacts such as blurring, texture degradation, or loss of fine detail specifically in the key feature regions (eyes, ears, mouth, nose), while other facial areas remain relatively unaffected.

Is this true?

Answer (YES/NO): NO